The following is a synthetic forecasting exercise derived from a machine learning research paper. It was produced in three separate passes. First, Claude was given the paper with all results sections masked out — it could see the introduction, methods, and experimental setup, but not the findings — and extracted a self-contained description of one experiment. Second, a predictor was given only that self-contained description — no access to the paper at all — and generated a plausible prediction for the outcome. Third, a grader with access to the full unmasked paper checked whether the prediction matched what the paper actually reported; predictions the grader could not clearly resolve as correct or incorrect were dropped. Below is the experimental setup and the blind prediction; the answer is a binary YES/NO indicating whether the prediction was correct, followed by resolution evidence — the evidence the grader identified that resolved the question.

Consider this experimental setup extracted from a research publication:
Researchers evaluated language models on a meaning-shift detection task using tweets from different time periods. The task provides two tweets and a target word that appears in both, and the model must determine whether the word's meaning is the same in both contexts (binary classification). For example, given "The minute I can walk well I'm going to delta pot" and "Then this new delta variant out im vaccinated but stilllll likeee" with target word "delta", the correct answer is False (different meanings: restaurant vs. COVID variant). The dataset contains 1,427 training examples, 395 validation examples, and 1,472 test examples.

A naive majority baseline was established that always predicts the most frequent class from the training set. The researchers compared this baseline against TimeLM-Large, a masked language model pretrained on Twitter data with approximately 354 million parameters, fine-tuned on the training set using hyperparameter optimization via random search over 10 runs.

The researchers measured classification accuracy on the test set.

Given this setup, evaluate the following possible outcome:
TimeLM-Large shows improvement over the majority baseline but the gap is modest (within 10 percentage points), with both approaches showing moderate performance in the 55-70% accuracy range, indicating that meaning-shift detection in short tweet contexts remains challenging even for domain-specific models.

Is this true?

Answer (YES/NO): YES